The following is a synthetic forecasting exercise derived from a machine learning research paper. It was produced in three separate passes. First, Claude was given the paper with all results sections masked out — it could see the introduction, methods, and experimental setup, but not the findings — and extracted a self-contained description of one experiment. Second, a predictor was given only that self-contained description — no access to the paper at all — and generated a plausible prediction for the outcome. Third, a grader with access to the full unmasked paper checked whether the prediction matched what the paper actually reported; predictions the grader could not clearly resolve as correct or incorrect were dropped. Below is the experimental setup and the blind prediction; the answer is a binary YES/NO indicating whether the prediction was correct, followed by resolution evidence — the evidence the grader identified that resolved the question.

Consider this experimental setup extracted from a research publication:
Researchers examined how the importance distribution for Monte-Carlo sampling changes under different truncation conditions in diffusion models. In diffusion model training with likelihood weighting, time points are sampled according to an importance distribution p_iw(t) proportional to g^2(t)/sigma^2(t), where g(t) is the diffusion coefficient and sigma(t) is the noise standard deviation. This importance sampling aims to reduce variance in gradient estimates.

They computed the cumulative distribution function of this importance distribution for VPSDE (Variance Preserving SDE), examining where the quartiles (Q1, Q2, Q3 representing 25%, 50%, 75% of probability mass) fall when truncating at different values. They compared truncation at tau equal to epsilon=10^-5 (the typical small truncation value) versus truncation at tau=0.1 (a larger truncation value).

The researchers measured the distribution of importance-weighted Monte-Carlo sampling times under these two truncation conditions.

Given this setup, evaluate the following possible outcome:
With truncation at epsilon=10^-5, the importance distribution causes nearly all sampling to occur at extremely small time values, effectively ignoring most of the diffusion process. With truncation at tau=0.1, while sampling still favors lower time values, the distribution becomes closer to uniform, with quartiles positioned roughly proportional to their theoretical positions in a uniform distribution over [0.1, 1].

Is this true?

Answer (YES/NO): NO